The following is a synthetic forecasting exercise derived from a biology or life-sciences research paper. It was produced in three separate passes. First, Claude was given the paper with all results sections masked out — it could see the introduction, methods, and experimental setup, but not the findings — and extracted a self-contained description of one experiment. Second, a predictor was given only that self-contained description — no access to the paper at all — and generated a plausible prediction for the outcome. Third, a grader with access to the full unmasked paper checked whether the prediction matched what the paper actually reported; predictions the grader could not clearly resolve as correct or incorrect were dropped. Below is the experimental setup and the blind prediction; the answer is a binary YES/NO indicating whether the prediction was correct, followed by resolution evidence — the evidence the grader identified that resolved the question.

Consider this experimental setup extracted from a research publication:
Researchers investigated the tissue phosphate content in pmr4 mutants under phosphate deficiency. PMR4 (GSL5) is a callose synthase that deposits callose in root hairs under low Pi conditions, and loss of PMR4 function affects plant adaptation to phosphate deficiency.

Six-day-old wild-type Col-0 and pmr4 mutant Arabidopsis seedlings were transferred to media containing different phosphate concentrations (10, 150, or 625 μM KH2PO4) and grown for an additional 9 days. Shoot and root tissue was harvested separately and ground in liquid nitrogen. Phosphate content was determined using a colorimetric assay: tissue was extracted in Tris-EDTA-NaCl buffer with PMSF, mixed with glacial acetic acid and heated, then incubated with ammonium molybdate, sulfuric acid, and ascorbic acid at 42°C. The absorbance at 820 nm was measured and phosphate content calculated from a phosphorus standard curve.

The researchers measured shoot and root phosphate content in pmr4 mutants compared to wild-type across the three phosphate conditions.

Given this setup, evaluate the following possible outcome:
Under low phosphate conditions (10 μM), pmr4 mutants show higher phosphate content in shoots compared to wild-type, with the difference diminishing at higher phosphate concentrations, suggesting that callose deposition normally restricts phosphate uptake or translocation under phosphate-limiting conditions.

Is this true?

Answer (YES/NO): NO